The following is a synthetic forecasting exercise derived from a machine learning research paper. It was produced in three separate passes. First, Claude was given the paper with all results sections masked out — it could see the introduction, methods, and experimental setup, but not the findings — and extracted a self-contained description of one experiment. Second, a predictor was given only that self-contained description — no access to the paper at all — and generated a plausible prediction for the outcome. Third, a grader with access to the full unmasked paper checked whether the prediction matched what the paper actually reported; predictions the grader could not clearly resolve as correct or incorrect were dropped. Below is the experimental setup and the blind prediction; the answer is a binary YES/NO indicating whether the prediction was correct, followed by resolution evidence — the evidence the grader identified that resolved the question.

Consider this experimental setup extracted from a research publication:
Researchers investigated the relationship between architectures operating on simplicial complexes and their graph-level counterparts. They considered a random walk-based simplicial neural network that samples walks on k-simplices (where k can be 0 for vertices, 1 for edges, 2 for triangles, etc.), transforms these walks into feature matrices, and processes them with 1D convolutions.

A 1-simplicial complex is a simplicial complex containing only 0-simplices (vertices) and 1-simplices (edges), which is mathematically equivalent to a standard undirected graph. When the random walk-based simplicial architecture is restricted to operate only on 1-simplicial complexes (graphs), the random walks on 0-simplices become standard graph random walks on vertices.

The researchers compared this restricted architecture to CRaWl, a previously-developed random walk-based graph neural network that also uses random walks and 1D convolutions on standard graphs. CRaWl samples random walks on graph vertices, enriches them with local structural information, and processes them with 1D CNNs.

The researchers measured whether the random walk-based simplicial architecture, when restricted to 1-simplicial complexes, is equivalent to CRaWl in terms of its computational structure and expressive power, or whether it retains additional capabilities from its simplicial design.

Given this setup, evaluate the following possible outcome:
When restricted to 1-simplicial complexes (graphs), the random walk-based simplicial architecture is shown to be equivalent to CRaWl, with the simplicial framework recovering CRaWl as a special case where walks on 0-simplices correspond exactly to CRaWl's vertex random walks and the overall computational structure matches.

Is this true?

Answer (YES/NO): YES